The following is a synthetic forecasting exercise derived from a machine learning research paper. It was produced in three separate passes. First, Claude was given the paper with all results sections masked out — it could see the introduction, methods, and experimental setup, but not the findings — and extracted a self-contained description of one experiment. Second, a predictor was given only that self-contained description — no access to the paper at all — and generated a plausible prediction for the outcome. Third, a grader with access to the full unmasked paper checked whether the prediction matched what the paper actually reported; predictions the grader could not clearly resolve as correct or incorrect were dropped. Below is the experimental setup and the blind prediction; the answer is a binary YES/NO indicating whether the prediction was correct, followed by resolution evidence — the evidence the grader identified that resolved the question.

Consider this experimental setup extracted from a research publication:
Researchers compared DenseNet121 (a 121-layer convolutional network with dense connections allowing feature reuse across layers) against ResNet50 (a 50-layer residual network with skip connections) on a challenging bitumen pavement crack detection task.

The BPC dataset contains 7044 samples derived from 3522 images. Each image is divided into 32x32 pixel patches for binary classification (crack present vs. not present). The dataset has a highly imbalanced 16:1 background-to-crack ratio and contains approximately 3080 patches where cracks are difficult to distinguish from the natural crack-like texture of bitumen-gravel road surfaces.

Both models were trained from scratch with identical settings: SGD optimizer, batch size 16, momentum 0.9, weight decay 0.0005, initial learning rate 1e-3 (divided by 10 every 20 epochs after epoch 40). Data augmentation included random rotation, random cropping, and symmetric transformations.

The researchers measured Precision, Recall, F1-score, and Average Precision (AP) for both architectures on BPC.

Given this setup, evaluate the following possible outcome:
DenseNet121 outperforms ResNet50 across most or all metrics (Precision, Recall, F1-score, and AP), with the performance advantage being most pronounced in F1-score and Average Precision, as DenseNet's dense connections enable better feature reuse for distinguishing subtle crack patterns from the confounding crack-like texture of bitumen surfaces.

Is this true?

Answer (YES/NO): NO